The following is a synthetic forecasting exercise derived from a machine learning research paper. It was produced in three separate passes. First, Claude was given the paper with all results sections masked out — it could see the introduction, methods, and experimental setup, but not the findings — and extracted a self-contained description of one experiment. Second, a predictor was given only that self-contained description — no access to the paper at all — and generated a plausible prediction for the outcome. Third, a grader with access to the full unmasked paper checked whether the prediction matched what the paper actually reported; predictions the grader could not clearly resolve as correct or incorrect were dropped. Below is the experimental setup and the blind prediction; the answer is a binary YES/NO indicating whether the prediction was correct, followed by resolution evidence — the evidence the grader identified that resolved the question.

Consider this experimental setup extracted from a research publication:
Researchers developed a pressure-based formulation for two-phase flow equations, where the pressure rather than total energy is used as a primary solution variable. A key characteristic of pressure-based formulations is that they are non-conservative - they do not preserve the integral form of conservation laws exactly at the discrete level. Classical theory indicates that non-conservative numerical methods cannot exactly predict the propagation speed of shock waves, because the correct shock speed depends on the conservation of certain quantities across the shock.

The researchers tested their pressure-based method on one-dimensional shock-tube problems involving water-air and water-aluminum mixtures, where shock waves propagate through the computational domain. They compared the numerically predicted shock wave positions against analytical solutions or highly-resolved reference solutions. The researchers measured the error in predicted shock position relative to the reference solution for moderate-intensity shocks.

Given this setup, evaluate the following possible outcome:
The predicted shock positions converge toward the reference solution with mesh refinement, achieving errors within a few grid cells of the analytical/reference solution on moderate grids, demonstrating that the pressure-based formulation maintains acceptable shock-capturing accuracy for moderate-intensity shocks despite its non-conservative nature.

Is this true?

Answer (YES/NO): NO